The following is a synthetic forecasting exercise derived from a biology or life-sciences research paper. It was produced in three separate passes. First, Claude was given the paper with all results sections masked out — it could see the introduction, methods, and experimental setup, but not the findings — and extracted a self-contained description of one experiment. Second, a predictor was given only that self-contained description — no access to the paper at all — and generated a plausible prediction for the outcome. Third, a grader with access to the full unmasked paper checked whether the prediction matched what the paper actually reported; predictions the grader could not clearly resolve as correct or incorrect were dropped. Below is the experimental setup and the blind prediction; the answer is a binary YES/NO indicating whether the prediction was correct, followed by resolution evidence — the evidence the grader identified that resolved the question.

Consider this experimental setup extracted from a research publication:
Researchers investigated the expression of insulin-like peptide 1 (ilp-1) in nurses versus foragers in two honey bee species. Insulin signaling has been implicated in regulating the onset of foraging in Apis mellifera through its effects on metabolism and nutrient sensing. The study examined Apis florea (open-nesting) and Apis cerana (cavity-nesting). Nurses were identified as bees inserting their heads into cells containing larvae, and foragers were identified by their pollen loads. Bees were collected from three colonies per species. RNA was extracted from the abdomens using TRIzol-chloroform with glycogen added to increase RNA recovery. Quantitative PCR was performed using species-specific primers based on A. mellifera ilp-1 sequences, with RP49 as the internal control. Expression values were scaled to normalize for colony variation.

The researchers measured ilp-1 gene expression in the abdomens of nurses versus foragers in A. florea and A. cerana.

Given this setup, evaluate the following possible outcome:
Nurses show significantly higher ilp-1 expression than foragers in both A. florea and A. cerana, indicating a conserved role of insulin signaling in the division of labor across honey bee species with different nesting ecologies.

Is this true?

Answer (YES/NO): NO